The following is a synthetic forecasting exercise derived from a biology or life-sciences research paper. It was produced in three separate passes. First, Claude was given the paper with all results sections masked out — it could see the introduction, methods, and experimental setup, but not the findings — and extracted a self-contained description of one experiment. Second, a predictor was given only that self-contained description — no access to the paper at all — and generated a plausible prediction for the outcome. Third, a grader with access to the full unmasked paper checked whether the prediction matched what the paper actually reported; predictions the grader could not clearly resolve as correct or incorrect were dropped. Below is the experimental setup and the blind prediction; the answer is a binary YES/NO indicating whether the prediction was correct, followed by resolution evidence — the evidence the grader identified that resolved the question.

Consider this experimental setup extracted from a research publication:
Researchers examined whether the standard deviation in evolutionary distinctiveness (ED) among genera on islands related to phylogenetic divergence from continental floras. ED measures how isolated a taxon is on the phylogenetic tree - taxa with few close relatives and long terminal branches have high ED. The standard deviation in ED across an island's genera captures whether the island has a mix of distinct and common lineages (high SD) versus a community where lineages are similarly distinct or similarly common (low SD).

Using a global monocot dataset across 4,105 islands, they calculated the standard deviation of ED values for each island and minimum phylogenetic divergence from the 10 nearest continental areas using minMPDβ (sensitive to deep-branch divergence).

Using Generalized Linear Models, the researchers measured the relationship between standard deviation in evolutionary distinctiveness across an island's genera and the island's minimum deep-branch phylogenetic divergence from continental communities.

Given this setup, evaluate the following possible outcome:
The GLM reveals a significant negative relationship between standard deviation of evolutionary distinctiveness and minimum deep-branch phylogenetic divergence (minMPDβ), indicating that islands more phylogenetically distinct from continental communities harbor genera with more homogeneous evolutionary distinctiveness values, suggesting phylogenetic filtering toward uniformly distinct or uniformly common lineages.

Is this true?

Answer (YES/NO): YES